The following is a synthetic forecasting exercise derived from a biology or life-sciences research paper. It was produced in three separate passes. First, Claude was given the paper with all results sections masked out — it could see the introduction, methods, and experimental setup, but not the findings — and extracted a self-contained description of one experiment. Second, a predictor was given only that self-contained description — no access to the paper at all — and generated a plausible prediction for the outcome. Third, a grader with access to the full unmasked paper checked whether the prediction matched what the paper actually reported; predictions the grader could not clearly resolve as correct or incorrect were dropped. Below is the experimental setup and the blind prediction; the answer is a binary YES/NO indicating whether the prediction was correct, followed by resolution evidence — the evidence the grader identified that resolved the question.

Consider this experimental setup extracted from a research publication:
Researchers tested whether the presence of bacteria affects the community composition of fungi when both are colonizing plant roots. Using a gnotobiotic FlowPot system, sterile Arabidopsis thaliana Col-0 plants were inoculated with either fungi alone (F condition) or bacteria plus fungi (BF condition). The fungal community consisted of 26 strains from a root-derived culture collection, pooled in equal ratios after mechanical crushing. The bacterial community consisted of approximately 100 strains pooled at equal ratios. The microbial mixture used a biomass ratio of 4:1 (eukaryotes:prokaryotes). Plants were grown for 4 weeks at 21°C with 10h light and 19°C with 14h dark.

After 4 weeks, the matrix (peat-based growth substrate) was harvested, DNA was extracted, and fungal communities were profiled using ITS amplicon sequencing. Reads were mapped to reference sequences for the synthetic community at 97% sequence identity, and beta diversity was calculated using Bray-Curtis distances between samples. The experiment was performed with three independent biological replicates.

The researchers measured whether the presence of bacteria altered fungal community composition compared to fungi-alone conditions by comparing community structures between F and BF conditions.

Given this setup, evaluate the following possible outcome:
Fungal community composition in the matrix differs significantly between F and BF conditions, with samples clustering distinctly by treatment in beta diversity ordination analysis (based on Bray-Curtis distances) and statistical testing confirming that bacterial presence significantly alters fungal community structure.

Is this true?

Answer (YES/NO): YES